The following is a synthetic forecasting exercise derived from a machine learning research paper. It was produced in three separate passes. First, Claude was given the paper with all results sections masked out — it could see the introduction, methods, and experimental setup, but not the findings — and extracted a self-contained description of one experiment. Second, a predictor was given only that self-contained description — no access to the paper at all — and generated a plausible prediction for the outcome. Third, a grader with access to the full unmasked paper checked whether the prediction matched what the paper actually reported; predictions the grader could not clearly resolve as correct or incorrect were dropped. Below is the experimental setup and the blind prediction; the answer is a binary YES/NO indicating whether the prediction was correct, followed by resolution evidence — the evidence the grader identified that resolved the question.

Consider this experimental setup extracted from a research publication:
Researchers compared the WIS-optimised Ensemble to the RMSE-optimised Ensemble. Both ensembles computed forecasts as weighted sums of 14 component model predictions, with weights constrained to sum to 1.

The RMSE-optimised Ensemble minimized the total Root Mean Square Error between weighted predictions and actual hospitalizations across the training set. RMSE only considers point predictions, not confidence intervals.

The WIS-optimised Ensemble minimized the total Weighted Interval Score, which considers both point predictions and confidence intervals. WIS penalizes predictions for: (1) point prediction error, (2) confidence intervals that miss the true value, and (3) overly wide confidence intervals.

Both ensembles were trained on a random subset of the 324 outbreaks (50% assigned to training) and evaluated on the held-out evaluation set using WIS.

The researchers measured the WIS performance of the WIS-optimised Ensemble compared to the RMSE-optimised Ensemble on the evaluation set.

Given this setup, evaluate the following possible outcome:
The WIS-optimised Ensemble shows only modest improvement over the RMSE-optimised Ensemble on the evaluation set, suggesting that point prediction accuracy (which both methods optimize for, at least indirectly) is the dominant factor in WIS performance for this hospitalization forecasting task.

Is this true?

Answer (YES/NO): NO